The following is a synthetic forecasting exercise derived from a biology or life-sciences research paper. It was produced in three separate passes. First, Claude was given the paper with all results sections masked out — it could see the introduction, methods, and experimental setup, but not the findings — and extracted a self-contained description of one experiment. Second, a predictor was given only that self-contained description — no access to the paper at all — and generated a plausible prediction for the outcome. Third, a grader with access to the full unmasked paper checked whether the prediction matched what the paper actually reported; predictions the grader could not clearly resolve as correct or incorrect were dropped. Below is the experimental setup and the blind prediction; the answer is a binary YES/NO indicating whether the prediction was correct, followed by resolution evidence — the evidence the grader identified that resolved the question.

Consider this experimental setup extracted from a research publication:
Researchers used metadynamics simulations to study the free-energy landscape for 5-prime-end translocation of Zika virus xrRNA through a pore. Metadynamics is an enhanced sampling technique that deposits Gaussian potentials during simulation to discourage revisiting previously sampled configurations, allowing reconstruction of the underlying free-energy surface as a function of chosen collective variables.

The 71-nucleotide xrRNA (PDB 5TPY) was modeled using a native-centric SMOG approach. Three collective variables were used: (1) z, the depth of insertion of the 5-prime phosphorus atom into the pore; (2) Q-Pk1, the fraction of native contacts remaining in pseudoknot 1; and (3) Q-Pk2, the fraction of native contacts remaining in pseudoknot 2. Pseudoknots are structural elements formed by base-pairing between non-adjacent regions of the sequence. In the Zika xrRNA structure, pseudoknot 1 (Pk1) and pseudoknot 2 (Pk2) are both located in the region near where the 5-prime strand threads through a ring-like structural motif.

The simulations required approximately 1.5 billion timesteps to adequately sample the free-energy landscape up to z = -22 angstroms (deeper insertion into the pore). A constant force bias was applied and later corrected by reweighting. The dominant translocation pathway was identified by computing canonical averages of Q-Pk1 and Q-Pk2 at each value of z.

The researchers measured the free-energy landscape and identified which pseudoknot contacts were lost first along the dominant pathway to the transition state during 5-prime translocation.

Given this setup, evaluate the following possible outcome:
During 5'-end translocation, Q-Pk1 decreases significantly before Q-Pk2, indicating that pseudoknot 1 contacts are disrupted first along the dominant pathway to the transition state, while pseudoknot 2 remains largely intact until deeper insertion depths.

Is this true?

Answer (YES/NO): NO